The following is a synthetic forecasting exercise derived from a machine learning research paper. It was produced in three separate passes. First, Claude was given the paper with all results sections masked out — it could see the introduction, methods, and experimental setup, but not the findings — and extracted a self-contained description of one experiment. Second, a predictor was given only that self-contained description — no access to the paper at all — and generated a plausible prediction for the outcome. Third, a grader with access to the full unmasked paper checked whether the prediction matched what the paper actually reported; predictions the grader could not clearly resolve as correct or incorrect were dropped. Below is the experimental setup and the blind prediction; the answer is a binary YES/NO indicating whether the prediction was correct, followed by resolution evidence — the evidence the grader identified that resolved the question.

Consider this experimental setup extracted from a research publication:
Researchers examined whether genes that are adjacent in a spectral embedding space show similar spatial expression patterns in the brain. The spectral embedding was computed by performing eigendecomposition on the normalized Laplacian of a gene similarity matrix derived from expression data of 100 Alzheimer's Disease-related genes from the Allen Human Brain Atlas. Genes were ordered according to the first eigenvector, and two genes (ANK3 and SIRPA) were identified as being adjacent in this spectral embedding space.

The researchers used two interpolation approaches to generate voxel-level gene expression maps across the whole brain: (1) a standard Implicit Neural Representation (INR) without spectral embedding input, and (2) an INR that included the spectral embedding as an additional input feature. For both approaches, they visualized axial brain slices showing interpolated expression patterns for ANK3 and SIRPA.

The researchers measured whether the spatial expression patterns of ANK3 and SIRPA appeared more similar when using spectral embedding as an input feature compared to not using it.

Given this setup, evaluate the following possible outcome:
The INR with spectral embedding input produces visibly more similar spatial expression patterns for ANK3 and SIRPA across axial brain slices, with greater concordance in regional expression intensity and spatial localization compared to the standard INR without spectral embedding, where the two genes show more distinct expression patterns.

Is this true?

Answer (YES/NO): YES